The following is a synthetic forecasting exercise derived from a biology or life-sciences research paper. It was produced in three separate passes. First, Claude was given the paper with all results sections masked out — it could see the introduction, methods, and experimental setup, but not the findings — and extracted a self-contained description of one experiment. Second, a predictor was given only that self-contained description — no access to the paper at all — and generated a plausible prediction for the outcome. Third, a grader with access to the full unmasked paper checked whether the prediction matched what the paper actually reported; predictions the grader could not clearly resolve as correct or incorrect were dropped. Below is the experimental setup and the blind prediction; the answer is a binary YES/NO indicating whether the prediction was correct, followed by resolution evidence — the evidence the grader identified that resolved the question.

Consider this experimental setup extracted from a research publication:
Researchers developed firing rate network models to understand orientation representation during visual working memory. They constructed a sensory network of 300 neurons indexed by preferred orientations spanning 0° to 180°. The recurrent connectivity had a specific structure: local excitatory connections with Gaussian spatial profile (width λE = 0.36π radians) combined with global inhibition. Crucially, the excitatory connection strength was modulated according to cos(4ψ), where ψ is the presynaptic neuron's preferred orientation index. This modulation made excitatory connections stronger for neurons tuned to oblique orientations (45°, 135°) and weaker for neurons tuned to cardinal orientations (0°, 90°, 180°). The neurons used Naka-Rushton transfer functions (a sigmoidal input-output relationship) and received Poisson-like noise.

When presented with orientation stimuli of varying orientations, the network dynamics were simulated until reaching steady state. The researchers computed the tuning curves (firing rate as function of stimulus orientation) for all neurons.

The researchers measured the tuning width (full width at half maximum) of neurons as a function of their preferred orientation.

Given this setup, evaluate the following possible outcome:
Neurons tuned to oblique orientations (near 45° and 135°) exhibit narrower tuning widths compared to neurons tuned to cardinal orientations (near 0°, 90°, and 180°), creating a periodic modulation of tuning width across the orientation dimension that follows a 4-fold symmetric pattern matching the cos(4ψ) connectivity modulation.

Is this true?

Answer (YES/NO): NO